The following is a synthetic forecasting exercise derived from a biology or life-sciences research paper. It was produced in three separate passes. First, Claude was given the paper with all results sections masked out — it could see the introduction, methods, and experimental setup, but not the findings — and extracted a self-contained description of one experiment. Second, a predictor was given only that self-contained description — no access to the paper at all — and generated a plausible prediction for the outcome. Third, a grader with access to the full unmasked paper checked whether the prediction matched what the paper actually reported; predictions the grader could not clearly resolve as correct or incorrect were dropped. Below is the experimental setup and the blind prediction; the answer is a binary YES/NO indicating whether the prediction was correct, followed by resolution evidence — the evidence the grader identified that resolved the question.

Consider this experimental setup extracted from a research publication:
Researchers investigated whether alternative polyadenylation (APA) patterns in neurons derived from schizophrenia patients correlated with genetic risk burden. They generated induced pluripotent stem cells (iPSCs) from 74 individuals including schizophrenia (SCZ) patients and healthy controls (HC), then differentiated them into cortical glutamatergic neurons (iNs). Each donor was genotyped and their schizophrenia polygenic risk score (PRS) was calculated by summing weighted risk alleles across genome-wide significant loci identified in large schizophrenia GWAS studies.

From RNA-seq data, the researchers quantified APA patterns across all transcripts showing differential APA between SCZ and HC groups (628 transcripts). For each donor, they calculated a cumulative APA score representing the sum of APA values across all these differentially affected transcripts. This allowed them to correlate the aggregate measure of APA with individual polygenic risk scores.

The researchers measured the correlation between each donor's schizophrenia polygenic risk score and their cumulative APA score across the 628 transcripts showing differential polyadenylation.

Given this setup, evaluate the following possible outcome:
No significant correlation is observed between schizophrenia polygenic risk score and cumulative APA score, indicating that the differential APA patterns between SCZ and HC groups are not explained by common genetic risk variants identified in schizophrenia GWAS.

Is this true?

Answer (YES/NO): NO